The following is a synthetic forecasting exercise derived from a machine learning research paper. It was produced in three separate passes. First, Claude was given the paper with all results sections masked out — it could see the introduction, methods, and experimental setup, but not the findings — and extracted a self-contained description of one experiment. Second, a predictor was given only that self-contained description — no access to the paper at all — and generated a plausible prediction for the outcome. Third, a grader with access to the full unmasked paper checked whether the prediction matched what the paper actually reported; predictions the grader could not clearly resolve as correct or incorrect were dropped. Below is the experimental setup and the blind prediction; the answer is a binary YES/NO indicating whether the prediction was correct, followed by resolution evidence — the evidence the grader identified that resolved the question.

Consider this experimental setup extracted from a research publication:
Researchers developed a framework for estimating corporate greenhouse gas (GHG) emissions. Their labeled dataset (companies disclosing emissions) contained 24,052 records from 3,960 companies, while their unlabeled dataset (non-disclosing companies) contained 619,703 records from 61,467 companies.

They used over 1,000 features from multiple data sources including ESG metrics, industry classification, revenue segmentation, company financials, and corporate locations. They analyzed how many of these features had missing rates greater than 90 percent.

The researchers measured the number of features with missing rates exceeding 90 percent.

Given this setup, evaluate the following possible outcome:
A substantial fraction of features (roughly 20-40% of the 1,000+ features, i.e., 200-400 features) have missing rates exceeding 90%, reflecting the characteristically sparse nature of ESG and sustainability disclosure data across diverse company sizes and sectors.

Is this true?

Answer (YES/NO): NO